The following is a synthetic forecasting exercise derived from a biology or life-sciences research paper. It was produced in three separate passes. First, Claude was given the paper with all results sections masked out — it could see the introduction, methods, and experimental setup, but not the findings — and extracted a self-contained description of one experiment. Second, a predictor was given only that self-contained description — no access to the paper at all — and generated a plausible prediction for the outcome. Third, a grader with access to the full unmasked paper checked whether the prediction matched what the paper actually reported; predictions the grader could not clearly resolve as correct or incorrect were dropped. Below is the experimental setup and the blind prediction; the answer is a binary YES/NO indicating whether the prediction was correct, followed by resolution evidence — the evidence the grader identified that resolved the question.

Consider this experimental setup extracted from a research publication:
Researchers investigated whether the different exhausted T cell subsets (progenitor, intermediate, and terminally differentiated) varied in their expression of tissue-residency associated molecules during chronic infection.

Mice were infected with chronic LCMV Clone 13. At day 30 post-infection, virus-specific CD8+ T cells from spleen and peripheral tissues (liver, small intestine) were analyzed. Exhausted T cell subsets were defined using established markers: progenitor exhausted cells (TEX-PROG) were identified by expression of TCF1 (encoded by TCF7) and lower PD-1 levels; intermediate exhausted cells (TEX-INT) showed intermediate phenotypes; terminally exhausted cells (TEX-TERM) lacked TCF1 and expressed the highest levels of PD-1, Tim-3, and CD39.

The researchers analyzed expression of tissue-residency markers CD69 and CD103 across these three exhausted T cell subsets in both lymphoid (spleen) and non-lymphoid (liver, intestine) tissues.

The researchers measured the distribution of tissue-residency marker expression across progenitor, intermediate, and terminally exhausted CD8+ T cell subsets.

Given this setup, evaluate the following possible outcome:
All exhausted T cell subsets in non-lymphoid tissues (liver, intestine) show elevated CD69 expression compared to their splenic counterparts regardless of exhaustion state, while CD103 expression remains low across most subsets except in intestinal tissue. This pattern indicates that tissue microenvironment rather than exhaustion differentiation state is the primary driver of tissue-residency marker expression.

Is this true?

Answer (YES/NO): NO